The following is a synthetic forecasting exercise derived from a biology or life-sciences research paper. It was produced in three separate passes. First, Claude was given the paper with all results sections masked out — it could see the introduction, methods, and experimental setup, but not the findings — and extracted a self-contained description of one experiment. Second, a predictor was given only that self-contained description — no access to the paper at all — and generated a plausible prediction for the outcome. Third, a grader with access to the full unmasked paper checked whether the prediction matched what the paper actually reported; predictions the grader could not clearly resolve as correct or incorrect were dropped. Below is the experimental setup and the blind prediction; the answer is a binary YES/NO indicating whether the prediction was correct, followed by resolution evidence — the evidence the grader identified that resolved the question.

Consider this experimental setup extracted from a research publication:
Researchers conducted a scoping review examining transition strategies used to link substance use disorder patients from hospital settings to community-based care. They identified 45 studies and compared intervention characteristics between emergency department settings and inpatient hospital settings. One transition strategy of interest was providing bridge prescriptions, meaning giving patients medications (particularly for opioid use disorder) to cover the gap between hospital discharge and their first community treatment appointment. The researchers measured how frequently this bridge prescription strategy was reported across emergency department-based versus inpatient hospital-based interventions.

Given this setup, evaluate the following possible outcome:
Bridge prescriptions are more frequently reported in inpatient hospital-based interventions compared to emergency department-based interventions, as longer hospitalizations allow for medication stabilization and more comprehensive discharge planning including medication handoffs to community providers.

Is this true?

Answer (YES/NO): NO